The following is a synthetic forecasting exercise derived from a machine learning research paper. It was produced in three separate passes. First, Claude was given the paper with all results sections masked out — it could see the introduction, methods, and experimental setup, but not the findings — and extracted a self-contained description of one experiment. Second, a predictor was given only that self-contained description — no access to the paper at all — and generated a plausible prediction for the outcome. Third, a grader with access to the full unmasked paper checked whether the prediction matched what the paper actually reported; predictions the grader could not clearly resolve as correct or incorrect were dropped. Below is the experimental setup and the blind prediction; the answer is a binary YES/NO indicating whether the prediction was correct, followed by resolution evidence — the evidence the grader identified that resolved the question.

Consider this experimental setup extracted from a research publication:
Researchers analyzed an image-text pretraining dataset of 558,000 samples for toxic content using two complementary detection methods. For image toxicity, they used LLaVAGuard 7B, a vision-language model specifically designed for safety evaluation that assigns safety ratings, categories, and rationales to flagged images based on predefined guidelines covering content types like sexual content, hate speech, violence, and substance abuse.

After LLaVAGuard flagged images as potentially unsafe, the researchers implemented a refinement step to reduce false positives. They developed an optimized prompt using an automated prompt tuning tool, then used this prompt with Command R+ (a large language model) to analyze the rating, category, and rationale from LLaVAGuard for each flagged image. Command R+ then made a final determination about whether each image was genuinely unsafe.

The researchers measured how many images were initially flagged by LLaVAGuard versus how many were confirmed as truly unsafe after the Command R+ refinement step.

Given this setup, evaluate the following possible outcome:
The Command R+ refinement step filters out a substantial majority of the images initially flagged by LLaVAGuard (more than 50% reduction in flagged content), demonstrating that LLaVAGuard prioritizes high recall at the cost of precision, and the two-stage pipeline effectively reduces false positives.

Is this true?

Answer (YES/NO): NO